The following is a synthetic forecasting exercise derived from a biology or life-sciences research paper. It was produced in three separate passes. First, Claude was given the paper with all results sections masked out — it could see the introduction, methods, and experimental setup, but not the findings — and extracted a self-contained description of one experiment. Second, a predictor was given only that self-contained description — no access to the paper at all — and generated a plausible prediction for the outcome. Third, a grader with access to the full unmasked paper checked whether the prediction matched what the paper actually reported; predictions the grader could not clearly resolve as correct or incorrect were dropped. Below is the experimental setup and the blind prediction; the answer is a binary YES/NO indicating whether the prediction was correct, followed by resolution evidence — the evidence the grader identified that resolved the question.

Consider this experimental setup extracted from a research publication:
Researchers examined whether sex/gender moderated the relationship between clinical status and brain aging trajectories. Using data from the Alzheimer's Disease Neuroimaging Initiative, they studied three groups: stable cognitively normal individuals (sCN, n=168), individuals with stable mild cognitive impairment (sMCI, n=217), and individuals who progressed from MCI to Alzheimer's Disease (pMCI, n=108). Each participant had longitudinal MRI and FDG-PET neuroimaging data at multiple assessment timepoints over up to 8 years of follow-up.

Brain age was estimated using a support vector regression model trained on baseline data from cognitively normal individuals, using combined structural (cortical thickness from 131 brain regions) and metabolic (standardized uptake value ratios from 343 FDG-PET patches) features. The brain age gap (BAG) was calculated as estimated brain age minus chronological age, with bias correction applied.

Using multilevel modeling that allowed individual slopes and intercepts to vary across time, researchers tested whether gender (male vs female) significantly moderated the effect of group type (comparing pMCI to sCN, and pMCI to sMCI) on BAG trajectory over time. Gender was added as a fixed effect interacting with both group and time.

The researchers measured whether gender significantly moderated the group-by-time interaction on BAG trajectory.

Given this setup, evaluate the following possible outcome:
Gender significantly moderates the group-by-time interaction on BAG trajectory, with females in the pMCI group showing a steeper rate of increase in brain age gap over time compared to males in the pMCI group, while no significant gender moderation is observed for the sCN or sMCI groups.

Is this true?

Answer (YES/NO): NO